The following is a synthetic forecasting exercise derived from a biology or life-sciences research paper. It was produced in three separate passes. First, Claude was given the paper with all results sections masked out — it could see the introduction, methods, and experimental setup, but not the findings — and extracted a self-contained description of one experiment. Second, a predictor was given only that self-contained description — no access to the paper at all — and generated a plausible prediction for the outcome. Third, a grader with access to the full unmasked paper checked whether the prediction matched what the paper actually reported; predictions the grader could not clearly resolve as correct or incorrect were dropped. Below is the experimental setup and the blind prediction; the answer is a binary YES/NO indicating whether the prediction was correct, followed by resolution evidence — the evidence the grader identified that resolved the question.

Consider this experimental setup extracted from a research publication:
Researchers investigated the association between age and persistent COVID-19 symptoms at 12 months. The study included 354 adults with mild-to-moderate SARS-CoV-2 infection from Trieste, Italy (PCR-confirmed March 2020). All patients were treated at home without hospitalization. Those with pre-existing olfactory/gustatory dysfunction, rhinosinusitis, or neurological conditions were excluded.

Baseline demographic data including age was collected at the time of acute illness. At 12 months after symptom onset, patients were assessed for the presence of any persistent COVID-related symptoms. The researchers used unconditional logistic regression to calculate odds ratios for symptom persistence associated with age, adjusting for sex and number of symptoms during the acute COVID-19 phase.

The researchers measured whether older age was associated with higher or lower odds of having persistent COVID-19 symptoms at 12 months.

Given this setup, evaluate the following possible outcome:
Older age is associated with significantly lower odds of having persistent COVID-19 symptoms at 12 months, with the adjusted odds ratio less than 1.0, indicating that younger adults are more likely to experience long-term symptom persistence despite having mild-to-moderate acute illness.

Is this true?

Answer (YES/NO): NO